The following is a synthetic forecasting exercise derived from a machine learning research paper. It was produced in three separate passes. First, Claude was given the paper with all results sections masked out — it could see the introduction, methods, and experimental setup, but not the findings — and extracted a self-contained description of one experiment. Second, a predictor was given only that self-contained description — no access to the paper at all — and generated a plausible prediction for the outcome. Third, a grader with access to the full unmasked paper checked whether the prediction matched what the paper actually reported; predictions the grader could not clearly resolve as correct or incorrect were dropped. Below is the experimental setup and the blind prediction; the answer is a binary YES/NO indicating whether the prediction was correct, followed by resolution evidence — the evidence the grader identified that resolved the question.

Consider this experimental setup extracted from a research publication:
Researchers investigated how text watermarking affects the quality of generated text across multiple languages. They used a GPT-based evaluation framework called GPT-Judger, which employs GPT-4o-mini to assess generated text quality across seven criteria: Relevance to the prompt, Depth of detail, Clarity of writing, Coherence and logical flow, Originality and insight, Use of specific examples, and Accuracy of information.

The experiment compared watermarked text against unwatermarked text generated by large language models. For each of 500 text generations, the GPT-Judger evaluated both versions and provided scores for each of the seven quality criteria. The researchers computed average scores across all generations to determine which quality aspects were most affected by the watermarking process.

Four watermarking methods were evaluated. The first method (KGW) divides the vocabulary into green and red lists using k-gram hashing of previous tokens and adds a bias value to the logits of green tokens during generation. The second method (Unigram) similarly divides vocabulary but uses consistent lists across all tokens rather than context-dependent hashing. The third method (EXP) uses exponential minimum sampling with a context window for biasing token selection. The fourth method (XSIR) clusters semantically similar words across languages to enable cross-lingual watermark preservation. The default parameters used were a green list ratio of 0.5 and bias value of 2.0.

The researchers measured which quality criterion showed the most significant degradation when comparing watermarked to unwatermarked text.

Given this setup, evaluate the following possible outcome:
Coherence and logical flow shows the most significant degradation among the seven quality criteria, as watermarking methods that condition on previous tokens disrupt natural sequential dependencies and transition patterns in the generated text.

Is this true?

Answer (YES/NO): YES